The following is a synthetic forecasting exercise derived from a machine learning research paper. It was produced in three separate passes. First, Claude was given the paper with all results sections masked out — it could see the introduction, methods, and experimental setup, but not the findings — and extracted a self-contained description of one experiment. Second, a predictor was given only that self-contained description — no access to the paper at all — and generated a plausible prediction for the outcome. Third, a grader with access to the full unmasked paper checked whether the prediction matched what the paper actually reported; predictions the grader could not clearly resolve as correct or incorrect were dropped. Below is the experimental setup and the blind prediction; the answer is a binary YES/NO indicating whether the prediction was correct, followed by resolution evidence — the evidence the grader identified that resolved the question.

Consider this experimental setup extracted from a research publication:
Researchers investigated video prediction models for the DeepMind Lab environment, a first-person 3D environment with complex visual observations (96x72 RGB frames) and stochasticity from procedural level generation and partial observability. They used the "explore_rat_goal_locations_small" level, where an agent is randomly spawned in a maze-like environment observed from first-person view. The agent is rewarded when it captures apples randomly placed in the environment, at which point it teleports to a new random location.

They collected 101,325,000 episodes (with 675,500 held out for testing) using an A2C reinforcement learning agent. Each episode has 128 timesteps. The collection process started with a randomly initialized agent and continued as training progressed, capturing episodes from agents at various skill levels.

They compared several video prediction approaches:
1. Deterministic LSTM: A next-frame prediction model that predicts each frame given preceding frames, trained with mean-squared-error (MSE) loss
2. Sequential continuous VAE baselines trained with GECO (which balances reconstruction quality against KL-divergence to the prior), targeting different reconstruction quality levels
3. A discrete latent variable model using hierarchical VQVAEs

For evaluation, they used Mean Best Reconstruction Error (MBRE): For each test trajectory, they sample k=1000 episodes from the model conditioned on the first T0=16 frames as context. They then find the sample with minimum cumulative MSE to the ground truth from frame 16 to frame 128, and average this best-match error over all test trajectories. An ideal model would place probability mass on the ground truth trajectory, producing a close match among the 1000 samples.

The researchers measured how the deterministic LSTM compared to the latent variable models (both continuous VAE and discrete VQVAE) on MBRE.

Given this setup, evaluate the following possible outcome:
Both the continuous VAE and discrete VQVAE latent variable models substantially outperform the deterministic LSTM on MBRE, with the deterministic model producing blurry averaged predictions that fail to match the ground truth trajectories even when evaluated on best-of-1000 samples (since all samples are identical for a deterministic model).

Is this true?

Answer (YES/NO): YES